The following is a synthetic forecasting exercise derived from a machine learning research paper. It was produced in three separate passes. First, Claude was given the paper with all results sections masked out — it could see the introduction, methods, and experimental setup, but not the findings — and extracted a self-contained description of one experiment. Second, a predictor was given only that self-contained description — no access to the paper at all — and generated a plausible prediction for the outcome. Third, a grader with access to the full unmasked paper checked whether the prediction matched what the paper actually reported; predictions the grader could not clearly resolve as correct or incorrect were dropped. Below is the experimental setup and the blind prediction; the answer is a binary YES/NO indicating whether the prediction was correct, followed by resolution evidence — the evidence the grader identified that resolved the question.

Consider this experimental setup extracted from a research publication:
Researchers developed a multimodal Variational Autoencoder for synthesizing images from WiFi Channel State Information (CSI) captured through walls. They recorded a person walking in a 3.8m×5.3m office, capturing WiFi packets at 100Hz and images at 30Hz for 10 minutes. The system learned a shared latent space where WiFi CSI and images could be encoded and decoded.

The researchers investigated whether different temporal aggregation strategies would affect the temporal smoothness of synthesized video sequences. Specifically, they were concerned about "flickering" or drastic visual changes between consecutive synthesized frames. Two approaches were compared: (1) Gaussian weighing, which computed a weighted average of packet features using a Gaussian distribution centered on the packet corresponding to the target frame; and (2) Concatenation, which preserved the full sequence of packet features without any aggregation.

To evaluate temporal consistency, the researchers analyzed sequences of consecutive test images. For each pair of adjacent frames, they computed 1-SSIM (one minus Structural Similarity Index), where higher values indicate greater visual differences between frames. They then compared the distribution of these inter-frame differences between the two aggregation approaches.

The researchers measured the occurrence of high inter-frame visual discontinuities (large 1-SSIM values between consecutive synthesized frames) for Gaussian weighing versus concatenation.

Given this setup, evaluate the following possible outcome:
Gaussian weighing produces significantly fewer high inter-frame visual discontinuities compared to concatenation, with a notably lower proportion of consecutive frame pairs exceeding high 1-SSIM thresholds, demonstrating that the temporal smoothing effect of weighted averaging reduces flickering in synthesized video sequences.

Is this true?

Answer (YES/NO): NO